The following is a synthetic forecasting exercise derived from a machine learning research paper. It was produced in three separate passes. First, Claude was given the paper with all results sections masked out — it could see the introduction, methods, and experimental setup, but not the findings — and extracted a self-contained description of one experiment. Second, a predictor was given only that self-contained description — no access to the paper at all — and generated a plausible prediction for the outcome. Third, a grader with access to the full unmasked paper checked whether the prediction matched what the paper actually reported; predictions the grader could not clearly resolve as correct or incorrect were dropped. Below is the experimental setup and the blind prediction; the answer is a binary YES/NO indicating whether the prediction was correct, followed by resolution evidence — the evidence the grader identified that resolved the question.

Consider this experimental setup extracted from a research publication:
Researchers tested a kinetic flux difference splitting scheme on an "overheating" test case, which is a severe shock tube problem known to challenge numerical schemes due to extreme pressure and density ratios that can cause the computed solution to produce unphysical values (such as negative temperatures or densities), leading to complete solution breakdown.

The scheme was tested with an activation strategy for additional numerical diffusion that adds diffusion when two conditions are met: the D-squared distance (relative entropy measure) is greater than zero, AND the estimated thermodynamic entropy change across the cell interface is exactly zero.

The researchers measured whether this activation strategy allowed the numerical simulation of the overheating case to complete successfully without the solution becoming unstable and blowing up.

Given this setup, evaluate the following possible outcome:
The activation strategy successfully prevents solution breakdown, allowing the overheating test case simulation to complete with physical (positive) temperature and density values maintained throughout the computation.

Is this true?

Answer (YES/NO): YES